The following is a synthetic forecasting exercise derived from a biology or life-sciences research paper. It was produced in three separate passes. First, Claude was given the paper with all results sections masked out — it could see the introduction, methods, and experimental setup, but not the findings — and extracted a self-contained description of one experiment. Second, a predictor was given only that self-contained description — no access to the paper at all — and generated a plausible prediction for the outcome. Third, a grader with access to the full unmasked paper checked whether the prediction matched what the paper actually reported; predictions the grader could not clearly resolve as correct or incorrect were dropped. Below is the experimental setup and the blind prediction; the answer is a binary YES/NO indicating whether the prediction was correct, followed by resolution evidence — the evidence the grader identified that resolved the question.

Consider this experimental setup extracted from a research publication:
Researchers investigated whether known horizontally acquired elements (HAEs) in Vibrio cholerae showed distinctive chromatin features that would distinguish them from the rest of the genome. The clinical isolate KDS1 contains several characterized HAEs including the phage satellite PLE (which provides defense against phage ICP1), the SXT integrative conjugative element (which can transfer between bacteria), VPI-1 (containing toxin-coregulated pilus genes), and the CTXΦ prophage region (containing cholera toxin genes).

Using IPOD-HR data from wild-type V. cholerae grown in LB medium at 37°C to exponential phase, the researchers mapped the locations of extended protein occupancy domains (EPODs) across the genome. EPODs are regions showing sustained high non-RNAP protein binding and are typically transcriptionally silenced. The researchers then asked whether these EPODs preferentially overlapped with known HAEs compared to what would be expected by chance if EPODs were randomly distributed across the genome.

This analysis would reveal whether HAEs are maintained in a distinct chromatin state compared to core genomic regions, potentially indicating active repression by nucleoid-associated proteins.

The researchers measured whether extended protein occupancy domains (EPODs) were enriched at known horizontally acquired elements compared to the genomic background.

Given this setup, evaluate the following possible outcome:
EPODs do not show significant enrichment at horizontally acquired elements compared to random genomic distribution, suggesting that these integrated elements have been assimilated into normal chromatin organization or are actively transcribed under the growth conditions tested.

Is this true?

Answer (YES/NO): NO